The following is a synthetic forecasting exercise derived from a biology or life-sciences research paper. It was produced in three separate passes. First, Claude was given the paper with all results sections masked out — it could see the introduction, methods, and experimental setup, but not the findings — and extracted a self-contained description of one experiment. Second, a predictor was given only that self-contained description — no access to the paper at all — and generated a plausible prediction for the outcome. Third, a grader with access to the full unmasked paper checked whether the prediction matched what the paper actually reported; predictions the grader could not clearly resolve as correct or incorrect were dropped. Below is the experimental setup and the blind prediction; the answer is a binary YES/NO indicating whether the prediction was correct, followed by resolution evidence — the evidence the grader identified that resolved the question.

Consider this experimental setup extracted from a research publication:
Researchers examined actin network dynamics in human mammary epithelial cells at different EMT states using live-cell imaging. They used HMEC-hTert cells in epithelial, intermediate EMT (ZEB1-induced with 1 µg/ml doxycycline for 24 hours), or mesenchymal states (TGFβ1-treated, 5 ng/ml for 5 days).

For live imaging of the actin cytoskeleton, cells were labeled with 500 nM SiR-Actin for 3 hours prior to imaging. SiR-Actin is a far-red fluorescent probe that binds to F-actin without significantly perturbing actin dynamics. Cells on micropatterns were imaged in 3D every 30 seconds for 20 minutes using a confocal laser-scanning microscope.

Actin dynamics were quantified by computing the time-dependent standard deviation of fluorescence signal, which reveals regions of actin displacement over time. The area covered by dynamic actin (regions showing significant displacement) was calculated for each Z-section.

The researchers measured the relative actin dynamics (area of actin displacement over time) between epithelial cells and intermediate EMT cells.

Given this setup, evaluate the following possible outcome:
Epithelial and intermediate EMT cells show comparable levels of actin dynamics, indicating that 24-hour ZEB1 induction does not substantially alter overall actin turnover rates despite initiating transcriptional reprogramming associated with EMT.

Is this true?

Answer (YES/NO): YES